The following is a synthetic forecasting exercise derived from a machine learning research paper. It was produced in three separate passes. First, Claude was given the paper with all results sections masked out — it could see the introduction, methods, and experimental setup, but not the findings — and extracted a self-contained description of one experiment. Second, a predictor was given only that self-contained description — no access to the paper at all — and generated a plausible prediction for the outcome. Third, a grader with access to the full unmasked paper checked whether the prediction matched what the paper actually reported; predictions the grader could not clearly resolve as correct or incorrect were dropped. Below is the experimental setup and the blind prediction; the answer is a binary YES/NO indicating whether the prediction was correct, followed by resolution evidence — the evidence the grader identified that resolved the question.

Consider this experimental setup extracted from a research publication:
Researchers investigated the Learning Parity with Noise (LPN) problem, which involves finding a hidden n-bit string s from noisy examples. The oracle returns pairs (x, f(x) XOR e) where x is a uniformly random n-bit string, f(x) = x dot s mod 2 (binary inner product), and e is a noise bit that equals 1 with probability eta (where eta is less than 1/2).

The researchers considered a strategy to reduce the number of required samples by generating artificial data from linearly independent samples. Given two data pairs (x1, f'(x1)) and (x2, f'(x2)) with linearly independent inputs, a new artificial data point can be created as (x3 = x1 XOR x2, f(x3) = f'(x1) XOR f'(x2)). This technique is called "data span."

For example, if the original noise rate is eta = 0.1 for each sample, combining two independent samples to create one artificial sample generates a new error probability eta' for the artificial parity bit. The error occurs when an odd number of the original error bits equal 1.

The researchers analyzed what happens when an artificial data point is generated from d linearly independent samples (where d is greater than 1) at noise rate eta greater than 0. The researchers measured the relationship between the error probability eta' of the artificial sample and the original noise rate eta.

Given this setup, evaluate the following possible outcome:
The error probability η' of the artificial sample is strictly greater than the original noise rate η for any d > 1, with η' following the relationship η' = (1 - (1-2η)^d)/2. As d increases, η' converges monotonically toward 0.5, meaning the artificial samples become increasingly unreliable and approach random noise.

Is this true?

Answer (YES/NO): YES